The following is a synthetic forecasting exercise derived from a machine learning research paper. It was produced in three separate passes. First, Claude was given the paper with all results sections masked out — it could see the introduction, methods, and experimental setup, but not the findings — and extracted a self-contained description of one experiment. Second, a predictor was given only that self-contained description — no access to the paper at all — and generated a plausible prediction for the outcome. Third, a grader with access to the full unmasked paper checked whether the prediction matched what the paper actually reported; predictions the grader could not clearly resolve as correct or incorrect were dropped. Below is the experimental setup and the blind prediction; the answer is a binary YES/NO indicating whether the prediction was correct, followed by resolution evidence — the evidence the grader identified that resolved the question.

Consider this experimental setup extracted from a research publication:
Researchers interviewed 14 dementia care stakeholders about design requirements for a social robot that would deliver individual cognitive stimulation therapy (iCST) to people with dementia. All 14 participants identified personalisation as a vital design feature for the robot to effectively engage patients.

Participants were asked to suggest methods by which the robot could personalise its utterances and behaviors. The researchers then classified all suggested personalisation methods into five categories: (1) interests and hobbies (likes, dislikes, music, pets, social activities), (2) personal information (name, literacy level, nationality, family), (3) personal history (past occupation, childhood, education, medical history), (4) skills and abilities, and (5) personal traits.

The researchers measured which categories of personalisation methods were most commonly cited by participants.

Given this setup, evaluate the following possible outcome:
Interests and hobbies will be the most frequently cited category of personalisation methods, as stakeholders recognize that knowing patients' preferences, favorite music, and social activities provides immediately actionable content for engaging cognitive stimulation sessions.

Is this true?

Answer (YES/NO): YES